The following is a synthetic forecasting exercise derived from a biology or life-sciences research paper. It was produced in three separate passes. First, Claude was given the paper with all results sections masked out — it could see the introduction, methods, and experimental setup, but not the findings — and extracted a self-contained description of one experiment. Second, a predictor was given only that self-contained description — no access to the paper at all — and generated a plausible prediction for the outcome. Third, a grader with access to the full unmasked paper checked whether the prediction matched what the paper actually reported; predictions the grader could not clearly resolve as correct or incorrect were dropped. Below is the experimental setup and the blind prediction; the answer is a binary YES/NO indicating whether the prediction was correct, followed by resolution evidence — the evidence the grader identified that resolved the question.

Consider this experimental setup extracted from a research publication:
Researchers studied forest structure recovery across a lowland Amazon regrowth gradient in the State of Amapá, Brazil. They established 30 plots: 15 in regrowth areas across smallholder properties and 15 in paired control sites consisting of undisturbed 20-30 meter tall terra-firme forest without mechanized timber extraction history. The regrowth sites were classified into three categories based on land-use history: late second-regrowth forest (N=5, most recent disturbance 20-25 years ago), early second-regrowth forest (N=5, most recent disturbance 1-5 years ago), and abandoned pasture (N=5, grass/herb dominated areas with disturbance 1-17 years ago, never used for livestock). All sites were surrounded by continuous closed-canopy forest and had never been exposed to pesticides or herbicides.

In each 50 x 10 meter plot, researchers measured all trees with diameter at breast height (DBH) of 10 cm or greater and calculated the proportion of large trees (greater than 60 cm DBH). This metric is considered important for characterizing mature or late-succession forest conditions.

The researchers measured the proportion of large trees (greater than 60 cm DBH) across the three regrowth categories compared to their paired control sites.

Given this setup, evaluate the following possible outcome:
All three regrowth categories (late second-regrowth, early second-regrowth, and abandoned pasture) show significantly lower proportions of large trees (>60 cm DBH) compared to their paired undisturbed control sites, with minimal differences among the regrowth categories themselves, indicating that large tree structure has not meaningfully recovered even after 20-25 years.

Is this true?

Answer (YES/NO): YES